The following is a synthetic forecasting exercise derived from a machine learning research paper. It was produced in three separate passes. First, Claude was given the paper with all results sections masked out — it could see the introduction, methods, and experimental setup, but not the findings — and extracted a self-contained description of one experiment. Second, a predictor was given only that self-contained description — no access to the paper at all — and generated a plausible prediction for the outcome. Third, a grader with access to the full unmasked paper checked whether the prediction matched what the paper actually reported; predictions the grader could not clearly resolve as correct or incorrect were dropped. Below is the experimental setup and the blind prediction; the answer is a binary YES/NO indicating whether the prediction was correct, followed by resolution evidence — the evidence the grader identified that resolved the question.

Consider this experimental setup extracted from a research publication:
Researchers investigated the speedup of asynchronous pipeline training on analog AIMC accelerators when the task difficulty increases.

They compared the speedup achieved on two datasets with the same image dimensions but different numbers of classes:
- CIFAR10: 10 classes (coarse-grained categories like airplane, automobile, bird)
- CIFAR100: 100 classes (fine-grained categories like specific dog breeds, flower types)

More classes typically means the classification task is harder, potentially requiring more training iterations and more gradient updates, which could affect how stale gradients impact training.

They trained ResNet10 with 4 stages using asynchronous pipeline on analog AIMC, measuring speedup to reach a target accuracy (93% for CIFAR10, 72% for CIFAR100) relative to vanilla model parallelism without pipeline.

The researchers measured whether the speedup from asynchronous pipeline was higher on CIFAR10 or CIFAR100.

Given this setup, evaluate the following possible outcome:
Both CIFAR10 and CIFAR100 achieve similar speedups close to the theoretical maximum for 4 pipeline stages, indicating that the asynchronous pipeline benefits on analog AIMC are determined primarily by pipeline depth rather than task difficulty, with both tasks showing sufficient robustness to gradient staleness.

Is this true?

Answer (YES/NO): NO